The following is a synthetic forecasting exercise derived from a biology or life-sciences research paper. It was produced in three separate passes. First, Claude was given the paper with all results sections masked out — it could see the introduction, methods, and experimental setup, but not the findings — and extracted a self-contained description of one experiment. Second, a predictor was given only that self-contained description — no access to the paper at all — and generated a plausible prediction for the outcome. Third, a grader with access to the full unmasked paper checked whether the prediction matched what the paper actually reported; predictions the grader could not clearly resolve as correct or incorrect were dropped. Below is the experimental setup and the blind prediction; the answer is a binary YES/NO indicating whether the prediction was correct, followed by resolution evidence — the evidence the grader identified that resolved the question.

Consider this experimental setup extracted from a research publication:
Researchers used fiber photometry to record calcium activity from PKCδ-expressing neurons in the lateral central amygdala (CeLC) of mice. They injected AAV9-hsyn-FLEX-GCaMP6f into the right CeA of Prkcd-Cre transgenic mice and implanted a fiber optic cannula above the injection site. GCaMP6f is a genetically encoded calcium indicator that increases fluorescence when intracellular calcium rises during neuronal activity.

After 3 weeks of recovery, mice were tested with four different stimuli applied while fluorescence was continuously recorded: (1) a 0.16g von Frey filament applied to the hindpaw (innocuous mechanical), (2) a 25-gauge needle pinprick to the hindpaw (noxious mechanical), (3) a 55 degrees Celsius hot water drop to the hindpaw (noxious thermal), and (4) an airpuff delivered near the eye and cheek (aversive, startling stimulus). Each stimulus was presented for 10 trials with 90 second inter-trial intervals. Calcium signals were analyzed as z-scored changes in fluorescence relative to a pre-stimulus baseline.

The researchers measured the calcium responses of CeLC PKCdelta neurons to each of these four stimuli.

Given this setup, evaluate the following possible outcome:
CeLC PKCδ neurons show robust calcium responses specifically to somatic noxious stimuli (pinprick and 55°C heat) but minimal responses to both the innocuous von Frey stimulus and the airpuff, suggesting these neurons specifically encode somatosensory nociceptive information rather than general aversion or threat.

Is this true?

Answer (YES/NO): NO